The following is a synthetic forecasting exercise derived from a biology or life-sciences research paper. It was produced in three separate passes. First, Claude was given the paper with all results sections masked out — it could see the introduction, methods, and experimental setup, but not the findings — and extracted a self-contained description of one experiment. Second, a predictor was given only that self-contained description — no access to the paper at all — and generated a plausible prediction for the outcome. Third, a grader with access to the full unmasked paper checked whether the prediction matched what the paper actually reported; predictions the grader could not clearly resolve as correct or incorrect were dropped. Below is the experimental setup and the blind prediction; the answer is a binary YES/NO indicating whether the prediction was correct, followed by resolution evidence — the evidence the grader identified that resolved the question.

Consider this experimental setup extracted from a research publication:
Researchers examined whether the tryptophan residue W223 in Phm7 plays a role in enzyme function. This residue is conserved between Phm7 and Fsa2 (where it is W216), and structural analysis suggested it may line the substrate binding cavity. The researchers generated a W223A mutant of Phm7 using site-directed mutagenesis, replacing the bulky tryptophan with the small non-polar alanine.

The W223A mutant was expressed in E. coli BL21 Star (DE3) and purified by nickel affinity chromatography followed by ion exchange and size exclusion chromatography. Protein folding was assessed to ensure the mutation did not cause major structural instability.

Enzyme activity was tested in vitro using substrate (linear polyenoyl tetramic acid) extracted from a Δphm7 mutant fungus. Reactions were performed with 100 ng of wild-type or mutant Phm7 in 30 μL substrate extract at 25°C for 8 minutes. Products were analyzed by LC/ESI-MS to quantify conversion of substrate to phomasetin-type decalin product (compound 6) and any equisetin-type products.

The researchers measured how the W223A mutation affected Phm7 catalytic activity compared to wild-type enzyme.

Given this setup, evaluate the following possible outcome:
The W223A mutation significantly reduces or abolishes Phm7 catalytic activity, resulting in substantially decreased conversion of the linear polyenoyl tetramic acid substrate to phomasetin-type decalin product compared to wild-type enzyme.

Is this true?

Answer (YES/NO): YES